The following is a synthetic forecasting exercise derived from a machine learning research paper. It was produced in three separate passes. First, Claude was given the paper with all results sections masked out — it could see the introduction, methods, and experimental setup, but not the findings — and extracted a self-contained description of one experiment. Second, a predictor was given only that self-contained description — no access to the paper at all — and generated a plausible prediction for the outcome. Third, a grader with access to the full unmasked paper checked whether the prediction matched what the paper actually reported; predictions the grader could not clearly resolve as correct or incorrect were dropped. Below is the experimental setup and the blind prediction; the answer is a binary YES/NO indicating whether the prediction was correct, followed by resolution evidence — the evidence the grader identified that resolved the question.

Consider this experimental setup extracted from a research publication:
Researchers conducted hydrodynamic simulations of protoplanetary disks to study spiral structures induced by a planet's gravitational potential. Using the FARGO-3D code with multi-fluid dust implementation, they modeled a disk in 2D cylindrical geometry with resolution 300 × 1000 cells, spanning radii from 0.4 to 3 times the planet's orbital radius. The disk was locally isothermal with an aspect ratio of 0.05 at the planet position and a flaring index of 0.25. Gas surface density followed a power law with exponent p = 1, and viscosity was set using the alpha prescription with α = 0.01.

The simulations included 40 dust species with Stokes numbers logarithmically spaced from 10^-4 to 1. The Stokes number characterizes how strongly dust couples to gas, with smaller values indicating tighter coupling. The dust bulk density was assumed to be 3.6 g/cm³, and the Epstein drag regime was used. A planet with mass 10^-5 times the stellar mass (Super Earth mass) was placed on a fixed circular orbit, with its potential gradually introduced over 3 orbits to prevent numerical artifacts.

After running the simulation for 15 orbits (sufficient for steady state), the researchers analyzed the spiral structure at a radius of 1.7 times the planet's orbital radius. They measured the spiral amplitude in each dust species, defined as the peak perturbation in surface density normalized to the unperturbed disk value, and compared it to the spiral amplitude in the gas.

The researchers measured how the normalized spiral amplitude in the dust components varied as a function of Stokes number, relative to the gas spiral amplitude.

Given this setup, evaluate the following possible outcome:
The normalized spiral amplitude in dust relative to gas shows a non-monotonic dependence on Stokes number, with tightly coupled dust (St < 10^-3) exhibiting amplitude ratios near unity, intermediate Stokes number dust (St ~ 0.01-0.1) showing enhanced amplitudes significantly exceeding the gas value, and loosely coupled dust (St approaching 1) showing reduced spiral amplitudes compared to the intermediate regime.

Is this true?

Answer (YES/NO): NO